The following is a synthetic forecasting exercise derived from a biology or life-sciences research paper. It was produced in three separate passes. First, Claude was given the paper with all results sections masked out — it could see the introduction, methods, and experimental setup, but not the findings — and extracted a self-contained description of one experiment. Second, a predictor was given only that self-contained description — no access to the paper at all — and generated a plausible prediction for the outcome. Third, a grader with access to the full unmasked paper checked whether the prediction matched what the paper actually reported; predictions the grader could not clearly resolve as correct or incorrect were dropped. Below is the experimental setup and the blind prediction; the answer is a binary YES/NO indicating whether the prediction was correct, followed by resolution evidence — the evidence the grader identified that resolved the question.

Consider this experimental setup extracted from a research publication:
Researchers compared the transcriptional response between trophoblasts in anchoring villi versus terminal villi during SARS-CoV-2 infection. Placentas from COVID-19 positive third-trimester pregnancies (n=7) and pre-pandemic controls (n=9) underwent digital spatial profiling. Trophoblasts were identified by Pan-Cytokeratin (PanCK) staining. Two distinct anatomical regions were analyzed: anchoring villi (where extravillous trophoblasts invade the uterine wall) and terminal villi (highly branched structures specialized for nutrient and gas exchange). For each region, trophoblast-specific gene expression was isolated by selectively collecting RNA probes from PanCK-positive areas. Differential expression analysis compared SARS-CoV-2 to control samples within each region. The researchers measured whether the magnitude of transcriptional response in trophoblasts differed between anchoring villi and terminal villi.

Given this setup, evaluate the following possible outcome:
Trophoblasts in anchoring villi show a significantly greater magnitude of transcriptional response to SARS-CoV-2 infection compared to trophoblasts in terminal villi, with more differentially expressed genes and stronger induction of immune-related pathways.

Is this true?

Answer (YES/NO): NO